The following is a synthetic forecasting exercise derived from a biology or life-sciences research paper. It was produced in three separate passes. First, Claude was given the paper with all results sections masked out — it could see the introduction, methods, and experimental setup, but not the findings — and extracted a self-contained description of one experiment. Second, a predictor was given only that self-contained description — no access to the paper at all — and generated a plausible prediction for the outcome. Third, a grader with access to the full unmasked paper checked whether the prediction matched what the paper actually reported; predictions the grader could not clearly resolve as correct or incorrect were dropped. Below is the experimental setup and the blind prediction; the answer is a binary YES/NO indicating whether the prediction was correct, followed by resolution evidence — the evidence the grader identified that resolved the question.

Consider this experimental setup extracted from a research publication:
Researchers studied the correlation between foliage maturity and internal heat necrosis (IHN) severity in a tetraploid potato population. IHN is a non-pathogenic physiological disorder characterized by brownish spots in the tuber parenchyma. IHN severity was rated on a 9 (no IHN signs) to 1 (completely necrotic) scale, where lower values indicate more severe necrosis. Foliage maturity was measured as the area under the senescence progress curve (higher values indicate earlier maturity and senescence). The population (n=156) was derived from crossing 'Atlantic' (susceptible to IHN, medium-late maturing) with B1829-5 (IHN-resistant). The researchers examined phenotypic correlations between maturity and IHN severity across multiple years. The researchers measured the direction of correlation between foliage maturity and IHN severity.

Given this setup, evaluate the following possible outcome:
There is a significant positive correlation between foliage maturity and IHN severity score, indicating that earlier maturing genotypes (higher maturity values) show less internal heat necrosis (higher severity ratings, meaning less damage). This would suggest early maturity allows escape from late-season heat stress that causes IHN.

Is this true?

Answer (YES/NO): YES